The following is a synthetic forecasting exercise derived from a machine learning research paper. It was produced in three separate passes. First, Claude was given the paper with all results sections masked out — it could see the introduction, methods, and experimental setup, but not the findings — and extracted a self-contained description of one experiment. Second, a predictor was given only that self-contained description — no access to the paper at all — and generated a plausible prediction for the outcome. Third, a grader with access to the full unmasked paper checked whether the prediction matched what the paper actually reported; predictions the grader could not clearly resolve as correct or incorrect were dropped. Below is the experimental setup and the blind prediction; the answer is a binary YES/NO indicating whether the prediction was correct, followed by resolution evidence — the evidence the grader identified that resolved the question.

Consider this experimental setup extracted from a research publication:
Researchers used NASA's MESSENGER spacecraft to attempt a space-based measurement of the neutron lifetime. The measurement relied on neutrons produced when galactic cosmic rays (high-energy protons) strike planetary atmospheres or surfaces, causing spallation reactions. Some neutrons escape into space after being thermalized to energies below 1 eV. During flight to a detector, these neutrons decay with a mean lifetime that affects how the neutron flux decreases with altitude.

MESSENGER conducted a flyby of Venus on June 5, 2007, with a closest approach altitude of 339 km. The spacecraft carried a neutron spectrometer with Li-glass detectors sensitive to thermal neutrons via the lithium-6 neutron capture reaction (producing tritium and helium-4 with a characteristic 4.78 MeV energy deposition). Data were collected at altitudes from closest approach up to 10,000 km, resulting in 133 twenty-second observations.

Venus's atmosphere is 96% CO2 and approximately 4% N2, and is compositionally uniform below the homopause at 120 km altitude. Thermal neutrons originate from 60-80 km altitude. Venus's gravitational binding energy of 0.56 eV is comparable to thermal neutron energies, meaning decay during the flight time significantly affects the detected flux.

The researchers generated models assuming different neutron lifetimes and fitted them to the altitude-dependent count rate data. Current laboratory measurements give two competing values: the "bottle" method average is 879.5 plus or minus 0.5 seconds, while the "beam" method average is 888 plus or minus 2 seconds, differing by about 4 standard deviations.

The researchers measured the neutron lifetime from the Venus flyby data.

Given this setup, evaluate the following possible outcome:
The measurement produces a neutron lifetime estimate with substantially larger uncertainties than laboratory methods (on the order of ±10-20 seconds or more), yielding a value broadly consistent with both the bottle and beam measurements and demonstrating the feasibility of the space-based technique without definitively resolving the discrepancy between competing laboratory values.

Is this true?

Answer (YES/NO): NO